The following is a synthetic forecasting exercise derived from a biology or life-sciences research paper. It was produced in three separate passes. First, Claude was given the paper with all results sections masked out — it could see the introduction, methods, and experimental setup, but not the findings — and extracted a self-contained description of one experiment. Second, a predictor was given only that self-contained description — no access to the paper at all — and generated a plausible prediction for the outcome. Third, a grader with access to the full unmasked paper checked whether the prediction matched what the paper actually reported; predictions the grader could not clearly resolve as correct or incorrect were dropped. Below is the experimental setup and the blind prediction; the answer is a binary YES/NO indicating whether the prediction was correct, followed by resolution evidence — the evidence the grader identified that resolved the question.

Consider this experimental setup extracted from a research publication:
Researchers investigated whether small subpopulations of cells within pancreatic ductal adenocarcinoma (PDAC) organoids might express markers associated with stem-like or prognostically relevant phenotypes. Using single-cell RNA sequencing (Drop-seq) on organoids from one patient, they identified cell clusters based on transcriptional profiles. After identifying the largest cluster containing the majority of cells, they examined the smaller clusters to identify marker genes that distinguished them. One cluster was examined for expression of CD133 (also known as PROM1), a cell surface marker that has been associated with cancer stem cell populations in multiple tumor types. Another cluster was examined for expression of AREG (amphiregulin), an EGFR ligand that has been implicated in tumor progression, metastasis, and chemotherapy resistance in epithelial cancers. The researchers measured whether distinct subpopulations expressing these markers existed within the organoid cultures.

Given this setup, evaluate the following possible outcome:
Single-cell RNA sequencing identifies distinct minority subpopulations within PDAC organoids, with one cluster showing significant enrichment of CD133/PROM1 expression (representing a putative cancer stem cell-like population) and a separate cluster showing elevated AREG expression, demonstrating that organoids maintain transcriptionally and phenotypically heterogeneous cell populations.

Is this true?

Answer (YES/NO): YES